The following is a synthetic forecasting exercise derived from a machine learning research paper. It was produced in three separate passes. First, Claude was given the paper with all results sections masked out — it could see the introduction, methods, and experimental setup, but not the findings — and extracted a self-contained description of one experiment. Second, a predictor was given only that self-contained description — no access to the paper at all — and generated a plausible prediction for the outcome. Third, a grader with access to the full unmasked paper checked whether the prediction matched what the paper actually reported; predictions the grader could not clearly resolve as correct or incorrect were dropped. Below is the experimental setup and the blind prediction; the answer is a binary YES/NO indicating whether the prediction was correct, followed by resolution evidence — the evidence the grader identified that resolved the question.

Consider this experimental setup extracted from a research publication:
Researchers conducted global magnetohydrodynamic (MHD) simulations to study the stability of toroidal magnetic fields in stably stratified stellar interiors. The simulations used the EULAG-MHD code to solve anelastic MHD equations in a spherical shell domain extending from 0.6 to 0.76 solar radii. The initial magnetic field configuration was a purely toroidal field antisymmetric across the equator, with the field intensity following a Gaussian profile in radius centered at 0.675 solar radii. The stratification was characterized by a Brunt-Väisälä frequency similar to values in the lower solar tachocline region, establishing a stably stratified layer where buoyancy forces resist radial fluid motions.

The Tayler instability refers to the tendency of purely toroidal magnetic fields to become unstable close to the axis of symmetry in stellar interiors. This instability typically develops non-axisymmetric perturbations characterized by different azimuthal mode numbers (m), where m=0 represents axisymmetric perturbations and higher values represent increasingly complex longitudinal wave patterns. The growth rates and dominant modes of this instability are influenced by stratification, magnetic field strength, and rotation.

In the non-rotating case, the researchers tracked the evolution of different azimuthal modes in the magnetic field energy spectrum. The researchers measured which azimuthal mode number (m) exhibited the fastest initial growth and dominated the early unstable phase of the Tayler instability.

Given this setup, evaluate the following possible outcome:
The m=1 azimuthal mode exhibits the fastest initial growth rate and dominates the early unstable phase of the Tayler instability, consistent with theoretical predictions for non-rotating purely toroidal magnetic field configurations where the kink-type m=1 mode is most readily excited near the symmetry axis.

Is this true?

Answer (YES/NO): YES